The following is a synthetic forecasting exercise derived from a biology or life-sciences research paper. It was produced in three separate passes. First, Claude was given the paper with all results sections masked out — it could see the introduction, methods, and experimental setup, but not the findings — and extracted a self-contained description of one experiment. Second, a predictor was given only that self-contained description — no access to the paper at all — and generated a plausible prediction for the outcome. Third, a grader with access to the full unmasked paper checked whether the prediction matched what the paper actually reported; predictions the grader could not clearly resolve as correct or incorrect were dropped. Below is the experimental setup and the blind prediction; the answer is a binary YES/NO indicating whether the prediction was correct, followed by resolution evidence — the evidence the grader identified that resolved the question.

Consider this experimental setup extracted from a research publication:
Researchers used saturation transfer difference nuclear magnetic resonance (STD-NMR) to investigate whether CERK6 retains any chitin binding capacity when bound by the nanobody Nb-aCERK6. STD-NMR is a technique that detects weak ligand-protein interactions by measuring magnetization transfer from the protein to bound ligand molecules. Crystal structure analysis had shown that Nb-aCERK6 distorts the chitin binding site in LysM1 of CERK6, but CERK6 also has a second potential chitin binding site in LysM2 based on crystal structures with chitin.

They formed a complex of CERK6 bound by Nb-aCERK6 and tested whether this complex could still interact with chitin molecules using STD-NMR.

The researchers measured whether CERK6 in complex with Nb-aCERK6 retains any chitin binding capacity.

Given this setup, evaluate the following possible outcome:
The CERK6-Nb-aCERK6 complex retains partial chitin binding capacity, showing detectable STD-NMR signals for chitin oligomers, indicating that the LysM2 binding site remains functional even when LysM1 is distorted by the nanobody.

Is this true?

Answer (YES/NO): YES